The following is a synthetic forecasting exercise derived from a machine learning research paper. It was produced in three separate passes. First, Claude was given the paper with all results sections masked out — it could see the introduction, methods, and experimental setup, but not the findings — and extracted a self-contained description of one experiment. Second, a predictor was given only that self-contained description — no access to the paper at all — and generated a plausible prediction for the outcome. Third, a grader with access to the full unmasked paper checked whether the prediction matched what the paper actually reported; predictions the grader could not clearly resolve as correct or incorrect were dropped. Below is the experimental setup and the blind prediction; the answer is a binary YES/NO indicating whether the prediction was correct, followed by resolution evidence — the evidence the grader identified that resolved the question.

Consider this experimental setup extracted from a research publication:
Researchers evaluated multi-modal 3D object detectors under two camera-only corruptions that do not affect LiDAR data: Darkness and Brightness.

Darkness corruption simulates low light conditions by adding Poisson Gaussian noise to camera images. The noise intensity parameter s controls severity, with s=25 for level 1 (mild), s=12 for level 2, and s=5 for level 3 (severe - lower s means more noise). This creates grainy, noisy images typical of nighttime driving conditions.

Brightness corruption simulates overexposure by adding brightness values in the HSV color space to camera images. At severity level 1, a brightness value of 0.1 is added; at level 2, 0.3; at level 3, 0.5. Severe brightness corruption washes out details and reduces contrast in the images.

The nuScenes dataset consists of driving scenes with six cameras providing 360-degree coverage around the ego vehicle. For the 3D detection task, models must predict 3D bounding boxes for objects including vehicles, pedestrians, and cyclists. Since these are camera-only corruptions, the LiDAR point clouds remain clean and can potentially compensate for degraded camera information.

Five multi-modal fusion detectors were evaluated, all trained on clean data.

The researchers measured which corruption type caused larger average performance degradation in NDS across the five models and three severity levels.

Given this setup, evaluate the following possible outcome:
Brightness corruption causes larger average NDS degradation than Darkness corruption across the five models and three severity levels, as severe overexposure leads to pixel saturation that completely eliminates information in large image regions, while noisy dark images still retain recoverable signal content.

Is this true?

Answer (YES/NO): NO